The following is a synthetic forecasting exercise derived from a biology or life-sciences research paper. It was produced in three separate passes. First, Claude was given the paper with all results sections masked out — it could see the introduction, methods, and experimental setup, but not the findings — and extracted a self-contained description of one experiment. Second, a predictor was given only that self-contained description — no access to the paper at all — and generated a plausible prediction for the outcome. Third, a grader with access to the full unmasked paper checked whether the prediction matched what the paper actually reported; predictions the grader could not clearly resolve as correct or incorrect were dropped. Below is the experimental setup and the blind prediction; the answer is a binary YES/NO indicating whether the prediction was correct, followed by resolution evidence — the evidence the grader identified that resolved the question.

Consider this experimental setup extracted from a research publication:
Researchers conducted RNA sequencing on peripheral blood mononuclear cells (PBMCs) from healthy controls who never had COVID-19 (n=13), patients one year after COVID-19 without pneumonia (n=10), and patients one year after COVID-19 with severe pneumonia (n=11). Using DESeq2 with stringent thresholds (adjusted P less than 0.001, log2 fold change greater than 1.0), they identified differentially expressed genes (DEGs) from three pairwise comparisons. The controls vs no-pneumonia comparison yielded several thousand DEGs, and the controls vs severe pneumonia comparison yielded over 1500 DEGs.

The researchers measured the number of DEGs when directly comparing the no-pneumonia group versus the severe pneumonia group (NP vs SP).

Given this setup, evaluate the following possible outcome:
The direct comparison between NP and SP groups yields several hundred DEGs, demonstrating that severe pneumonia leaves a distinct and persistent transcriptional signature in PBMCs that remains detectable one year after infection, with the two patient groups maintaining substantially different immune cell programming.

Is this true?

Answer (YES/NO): YES